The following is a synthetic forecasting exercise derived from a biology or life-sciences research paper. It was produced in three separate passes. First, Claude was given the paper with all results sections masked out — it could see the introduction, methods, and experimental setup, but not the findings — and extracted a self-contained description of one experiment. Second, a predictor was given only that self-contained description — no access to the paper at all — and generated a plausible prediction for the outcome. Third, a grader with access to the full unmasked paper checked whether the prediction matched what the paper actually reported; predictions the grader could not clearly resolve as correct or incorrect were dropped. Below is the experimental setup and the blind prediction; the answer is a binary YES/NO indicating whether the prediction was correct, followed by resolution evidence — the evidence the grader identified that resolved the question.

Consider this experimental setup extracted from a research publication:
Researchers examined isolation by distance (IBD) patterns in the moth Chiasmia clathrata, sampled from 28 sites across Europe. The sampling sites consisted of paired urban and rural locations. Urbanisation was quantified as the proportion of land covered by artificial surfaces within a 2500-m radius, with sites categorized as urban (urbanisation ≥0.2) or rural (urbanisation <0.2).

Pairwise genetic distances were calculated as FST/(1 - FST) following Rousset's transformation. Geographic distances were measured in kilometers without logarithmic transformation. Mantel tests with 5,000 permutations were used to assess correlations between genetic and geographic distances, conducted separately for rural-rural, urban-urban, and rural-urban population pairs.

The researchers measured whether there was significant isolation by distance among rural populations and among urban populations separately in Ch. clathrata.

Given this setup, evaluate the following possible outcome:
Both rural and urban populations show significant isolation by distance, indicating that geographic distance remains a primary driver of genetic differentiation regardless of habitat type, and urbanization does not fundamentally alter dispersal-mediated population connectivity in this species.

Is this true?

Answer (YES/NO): NO